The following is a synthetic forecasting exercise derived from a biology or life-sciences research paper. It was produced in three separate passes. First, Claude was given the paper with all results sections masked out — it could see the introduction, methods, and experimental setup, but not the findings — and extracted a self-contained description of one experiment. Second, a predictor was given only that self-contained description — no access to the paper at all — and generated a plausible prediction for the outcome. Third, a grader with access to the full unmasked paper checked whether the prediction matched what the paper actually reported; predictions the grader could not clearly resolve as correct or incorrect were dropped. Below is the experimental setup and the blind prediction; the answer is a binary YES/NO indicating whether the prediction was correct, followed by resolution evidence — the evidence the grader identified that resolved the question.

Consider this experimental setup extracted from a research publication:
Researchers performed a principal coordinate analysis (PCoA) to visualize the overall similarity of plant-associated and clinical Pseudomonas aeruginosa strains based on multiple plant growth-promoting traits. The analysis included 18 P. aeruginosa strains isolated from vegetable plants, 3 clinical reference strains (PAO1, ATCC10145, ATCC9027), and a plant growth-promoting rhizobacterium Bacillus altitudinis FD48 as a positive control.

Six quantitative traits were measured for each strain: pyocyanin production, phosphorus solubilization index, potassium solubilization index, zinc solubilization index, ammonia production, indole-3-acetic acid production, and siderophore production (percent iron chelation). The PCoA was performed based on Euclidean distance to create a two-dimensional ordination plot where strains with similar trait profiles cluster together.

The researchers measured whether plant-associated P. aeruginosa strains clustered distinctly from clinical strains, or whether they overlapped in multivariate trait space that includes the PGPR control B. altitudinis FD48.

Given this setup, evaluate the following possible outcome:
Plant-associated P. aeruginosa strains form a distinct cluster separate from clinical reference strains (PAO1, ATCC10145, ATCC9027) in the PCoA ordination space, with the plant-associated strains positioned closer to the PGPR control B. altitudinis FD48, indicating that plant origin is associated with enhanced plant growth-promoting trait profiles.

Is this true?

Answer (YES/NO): NO